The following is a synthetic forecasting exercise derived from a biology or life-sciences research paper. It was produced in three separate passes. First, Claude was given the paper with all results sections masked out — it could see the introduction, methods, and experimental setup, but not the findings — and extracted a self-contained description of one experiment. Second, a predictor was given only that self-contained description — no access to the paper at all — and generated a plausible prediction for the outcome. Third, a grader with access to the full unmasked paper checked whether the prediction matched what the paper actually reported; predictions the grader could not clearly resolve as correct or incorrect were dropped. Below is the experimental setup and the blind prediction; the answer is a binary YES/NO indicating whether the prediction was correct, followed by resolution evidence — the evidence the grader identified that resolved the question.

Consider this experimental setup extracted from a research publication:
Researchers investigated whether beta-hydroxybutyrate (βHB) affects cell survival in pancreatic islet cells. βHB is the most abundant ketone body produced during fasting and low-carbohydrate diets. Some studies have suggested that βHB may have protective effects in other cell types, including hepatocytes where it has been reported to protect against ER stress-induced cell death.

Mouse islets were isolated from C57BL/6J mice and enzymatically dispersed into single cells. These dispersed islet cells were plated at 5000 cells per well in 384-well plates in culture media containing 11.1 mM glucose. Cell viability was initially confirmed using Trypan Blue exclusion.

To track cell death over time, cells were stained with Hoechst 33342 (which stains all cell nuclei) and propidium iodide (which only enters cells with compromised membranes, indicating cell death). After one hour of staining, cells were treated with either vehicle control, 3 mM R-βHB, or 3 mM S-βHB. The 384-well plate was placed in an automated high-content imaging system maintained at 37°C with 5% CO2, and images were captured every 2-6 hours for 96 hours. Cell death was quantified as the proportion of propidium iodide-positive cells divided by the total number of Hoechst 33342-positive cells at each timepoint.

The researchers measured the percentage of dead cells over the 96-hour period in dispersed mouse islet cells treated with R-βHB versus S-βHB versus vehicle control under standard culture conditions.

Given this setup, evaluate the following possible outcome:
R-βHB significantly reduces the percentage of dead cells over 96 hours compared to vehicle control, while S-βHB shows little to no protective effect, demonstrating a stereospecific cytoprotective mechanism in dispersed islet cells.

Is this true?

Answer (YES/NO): NO